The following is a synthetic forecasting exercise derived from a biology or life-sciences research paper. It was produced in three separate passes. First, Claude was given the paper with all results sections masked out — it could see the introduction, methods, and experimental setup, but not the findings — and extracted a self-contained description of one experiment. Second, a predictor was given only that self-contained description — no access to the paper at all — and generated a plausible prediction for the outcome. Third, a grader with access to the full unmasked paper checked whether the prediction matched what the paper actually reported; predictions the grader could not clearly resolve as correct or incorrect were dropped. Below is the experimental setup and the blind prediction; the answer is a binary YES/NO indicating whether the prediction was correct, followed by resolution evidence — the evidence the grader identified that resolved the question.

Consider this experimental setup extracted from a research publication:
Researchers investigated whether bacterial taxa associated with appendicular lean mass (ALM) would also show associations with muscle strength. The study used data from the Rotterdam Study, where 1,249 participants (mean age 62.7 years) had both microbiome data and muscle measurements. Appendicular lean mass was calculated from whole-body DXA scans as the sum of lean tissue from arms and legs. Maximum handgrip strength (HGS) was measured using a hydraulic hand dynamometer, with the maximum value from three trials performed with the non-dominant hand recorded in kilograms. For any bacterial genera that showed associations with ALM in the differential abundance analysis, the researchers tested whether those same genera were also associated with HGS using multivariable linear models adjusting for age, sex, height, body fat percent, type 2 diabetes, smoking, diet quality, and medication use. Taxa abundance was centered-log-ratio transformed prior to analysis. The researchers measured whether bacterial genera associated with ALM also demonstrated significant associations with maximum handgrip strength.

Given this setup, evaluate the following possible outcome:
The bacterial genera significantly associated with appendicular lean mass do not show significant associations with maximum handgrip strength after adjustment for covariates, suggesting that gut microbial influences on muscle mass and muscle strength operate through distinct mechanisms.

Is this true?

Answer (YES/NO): NO